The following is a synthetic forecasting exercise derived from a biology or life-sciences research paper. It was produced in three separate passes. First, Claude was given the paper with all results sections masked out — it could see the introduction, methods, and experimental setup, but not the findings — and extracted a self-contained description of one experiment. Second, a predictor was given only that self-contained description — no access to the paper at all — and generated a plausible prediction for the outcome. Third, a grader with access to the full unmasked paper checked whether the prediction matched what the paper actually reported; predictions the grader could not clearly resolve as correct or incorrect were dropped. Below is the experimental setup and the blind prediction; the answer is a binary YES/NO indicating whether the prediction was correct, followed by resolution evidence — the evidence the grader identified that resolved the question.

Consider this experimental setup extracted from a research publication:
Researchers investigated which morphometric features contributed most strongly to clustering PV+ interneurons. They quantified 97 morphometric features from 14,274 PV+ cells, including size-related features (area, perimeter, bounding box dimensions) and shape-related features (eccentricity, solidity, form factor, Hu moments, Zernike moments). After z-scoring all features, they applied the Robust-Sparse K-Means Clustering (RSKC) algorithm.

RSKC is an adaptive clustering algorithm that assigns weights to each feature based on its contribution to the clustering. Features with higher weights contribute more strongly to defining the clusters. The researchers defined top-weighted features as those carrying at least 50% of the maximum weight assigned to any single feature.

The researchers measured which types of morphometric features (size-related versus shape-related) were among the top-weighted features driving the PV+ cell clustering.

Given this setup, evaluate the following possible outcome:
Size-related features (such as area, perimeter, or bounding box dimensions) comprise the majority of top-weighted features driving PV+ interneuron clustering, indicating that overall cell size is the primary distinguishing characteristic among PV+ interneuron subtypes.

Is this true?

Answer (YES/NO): NO